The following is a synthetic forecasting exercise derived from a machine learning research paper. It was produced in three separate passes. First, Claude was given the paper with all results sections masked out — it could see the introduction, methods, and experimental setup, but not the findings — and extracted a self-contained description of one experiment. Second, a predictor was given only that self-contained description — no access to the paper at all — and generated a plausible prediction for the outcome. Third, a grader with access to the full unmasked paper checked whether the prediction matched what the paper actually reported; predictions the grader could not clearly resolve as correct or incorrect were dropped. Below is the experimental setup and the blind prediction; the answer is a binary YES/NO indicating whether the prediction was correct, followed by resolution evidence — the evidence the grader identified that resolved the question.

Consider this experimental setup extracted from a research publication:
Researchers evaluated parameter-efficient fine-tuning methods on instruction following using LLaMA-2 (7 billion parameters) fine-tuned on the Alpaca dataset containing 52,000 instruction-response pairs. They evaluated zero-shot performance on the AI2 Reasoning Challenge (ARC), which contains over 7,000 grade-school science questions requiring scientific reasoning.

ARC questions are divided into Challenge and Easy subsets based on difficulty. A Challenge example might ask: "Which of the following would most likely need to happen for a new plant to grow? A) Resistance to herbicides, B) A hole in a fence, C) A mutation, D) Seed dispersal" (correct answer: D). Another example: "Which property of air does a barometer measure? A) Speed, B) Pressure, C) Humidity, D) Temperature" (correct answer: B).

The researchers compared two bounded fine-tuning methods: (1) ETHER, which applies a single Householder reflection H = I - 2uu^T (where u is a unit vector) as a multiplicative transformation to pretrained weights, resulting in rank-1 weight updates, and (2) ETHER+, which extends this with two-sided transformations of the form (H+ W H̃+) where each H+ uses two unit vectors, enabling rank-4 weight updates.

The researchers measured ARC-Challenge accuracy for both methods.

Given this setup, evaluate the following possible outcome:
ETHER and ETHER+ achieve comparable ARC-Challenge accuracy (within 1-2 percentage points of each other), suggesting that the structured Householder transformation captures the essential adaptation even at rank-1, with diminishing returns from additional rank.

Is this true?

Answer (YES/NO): YES